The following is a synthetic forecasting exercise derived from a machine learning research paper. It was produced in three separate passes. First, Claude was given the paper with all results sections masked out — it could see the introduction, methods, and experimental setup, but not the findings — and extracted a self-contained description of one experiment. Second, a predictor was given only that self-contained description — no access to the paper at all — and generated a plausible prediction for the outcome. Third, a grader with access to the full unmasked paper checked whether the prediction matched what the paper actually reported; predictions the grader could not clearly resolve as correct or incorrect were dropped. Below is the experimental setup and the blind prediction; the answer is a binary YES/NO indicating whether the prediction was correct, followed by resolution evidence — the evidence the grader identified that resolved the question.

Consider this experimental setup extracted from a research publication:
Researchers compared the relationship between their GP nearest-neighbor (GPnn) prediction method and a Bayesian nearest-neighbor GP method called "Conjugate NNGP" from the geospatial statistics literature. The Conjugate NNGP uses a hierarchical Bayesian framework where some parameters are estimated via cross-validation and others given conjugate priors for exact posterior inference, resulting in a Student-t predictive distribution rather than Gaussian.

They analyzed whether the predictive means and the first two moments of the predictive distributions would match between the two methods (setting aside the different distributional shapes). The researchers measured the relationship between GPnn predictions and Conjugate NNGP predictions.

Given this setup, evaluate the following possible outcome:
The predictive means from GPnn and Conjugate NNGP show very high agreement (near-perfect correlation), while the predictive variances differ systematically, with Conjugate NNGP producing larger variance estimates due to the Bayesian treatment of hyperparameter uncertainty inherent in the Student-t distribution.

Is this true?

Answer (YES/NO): NO